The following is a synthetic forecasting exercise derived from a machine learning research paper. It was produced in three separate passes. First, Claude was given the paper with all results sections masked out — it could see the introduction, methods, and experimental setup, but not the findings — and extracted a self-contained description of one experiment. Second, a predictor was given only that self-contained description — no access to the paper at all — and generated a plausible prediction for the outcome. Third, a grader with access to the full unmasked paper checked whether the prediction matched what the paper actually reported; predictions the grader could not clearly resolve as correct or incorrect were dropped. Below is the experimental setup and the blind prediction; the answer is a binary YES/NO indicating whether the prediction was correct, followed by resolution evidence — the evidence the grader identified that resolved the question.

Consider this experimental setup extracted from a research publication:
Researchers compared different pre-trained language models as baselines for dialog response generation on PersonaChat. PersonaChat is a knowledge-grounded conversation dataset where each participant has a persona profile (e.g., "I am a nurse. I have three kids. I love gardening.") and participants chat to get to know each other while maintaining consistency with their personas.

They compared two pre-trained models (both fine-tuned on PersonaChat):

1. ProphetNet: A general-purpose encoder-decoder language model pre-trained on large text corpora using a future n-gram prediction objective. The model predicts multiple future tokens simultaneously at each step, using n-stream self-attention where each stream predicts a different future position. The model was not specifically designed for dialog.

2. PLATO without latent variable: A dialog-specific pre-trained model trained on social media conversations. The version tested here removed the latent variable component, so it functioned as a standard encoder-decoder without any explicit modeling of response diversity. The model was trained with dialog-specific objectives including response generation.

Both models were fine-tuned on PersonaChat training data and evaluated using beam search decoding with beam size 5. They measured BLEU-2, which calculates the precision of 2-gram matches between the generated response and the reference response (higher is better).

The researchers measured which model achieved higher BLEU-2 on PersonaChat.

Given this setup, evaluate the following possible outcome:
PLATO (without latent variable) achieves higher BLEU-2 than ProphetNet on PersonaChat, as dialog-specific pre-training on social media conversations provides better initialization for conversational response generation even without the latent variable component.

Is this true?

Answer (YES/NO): NO